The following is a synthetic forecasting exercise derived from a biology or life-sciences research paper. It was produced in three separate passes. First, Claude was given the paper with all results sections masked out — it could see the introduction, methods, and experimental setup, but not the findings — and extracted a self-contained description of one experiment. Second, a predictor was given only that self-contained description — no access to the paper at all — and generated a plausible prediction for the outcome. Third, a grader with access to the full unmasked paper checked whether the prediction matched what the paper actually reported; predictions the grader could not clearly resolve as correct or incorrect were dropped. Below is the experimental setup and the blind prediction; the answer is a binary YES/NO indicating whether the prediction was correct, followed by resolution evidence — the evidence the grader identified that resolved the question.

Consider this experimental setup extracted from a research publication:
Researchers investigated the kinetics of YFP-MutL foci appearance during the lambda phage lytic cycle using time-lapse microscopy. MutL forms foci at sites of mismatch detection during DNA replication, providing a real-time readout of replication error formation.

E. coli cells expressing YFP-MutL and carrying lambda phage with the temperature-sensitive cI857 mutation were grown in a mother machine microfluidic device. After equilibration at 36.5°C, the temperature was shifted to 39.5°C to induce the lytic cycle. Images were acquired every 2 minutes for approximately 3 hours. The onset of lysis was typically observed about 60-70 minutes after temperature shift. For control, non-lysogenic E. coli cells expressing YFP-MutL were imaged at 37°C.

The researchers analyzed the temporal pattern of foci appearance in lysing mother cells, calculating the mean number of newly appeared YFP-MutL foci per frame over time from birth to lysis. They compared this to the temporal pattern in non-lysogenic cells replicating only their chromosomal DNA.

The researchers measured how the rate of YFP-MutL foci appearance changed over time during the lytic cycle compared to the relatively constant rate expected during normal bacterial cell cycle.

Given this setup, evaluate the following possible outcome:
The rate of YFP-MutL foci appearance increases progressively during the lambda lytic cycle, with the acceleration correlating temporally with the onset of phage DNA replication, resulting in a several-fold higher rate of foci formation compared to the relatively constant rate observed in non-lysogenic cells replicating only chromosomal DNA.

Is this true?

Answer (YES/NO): YES